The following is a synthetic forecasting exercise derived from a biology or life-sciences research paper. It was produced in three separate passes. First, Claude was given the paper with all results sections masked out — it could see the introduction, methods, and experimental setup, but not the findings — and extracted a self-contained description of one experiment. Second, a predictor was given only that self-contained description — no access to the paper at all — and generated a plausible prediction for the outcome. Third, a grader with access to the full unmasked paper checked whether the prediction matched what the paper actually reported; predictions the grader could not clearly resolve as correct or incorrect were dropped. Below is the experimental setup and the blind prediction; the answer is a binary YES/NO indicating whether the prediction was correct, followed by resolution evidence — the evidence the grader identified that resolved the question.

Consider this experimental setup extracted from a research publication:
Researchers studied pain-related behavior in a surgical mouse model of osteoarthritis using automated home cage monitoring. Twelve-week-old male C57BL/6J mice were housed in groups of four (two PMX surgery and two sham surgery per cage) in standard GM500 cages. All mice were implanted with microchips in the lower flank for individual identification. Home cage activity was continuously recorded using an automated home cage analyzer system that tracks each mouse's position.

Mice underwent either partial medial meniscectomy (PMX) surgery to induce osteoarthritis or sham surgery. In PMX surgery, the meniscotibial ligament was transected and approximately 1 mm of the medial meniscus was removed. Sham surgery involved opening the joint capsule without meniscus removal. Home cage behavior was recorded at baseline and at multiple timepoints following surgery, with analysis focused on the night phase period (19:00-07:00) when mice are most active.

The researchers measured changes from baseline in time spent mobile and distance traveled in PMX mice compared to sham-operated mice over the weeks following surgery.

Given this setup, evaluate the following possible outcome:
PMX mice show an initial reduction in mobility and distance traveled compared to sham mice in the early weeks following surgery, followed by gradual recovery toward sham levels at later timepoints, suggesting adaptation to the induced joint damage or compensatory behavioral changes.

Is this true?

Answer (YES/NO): NO